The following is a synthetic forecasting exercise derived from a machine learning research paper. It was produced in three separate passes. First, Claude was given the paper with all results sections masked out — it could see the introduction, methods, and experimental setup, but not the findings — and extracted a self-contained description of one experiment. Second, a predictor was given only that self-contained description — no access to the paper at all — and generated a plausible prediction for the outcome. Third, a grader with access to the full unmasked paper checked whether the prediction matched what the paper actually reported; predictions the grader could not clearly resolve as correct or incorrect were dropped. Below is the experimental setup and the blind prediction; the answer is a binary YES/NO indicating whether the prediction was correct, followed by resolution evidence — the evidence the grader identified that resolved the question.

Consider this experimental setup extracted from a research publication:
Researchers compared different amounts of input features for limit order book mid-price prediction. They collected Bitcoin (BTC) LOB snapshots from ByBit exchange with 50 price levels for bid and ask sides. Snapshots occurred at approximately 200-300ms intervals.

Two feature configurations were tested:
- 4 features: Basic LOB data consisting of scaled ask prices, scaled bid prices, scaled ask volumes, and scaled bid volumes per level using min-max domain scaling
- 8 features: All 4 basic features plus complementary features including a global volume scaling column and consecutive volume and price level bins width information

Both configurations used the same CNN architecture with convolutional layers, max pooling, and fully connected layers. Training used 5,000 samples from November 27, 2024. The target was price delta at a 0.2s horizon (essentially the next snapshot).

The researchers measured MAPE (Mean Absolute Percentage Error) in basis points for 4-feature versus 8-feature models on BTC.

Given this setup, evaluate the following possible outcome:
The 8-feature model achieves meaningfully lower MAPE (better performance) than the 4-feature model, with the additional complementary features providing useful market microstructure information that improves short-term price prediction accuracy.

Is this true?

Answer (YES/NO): YES